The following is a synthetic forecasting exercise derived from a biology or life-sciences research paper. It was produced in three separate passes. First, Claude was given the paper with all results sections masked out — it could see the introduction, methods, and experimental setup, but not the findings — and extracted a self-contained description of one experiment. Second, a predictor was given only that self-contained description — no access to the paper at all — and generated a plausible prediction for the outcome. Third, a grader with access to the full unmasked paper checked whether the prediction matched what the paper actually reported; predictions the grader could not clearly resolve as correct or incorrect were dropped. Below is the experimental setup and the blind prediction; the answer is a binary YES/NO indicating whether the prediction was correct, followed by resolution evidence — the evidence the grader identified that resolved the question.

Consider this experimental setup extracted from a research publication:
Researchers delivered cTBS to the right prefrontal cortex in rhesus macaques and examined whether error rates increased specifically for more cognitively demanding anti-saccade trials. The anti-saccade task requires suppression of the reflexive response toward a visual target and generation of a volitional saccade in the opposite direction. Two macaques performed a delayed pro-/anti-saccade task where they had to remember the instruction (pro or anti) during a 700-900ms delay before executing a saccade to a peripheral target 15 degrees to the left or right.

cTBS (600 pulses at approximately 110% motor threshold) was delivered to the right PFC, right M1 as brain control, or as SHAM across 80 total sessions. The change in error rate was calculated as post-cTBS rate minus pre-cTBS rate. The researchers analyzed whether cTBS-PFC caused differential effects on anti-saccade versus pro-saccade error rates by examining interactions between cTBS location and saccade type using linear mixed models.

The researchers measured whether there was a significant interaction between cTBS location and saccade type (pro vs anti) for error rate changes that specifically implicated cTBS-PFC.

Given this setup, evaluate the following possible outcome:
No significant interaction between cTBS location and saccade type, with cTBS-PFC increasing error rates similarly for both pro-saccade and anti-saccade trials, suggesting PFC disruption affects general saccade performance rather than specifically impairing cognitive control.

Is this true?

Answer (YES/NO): NO